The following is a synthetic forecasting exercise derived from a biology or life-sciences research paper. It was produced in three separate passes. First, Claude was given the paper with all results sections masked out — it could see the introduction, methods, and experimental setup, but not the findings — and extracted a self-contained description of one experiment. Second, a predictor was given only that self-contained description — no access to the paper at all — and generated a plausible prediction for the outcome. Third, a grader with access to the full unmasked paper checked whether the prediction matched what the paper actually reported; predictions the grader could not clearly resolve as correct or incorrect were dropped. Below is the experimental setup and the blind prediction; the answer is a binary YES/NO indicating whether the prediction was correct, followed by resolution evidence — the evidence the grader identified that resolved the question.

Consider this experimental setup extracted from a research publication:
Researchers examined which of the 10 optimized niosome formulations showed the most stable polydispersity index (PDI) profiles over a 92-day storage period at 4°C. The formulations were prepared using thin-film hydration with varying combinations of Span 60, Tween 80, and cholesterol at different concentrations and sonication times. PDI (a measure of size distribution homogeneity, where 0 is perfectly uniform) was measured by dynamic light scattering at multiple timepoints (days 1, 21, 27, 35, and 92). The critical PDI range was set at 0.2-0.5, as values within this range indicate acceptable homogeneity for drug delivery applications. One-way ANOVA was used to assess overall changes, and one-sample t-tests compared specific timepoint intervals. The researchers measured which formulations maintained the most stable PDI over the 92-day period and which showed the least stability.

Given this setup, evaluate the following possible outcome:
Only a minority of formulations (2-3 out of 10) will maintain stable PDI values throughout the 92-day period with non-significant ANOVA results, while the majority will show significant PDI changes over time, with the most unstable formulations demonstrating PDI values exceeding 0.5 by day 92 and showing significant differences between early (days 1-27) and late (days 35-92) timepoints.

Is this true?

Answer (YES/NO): NO